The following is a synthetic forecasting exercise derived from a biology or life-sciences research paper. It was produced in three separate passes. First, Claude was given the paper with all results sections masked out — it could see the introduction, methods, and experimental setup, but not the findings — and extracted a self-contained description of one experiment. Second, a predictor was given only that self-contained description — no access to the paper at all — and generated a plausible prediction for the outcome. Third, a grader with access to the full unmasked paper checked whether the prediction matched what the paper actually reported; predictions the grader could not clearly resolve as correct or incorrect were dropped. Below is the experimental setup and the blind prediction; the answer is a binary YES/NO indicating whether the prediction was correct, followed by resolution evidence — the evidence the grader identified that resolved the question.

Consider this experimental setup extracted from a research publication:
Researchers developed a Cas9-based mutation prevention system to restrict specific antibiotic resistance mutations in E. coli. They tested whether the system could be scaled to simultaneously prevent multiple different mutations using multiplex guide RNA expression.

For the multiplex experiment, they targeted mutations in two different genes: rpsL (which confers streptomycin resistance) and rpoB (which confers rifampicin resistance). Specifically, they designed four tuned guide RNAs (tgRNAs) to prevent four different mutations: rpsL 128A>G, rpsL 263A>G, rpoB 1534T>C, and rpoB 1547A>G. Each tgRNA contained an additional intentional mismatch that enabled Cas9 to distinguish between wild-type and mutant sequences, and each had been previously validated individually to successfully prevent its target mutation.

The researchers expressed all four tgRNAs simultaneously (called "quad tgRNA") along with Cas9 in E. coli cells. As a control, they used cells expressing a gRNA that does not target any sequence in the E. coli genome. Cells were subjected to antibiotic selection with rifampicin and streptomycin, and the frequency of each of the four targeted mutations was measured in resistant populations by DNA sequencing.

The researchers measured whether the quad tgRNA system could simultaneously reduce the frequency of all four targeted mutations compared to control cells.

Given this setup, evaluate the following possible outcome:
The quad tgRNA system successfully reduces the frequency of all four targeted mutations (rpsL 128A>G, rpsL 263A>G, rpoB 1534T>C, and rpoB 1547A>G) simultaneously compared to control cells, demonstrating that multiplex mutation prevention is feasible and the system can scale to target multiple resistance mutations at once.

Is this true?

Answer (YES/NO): NO